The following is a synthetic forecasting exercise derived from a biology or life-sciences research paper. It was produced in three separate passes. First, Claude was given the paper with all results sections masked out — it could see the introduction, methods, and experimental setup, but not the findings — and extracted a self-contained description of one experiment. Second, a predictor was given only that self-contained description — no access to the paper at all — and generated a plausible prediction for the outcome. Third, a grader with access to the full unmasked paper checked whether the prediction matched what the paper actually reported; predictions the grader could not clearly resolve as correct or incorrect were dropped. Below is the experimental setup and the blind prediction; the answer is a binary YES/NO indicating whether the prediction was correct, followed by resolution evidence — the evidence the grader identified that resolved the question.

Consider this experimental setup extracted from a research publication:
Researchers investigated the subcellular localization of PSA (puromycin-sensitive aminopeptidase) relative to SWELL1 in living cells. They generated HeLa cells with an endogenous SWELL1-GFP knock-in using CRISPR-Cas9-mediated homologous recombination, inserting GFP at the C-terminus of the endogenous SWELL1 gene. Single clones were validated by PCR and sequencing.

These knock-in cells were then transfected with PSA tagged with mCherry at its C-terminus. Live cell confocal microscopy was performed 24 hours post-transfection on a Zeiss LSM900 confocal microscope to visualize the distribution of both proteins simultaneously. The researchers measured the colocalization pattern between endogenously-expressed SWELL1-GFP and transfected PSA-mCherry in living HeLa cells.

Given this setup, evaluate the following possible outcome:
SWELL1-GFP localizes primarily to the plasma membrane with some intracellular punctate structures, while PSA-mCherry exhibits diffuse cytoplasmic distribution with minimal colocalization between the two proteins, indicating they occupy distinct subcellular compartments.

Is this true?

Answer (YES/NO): NO